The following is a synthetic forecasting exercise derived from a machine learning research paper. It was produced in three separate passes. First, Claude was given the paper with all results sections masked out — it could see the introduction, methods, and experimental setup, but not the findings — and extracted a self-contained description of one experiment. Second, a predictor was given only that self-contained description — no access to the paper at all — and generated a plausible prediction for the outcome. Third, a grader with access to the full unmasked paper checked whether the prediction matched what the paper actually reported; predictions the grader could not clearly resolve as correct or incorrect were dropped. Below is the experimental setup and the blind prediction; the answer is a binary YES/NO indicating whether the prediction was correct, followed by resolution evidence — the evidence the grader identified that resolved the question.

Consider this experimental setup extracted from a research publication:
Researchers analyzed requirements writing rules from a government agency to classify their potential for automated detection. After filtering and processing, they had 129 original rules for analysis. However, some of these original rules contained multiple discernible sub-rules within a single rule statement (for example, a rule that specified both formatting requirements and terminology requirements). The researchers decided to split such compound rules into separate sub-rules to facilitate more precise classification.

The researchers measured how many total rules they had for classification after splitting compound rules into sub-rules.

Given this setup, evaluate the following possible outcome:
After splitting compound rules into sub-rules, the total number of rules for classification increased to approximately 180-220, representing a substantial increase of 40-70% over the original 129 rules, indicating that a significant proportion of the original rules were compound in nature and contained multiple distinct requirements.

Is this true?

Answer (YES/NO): NO